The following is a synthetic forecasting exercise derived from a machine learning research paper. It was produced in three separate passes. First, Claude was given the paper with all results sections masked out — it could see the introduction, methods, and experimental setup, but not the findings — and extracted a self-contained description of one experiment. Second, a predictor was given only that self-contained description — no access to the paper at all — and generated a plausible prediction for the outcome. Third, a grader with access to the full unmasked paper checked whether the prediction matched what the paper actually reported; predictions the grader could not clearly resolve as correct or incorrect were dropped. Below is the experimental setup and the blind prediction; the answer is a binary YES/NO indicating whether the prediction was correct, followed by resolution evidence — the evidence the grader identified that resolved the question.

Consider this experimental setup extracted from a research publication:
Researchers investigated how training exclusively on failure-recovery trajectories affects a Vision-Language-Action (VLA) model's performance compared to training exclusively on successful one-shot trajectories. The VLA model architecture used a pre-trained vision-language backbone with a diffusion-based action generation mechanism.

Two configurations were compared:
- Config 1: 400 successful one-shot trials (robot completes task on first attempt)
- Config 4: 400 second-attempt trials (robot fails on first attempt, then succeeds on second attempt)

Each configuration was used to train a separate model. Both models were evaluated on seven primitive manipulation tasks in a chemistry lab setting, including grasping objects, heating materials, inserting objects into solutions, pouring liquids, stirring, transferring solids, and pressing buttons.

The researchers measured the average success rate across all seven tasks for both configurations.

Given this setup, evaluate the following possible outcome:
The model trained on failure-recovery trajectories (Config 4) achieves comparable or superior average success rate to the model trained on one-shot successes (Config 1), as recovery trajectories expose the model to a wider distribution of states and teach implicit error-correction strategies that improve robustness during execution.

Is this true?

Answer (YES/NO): NO